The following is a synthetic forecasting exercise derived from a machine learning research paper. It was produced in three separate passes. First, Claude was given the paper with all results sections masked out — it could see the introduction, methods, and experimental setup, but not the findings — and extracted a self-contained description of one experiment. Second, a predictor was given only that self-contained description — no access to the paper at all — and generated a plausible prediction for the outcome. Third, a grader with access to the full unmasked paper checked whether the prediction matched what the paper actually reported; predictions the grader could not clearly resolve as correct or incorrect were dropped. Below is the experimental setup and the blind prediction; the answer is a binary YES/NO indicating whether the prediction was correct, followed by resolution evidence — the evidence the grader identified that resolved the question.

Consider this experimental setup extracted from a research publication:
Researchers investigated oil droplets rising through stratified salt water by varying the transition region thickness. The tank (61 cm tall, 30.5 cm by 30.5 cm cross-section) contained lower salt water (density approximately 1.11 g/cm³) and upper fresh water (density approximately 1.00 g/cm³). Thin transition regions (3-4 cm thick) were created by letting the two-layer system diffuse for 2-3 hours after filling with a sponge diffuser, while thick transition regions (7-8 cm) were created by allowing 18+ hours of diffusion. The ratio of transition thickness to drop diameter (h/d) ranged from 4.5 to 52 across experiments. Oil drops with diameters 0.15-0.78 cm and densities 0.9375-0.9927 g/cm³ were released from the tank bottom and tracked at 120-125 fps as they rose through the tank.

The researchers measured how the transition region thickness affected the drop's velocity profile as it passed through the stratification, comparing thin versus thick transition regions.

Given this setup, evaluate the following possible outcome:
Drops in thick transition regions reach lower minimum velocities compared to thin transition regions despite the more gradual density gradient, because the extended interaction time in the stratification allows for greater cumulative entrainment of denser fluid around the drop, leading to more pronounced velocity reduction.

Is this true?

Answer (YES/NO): NO